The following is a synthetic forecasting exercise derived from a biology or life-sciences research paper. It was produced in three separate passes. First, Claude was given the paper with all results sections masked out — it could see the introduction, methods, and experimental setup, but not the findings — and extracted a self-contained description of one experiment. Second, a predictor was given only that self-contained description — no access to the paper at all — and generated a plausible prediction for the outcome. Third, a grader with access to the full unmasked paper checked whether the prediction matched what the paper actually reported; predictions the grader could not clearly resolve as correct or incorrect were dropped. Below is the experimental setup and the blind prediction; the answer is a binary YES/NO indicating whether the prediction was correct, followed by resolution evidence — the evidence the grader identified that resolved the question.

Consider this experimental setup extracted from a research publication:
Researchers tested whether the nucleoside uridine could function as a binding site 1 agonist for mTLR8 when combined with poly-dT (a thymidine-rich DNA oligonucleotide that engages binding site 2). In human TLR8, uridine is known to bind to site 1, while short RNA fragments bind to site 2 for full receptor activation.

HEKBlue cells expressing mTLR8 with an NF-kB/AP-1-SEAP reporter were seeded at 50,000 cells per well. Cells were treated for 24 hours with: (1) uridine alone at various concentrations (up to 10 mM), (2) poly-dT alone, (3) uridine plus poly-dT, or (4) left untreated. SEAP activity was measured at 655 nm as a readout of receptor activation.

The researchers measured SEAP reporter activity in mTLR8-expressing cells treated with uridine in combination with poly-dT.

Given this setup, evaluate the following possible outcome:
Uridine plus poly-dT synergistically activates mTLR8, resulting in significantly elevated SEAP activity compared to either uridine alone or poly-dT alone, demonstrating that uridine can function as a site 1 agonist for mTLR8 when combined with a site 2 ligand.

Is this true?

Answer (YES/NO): YES